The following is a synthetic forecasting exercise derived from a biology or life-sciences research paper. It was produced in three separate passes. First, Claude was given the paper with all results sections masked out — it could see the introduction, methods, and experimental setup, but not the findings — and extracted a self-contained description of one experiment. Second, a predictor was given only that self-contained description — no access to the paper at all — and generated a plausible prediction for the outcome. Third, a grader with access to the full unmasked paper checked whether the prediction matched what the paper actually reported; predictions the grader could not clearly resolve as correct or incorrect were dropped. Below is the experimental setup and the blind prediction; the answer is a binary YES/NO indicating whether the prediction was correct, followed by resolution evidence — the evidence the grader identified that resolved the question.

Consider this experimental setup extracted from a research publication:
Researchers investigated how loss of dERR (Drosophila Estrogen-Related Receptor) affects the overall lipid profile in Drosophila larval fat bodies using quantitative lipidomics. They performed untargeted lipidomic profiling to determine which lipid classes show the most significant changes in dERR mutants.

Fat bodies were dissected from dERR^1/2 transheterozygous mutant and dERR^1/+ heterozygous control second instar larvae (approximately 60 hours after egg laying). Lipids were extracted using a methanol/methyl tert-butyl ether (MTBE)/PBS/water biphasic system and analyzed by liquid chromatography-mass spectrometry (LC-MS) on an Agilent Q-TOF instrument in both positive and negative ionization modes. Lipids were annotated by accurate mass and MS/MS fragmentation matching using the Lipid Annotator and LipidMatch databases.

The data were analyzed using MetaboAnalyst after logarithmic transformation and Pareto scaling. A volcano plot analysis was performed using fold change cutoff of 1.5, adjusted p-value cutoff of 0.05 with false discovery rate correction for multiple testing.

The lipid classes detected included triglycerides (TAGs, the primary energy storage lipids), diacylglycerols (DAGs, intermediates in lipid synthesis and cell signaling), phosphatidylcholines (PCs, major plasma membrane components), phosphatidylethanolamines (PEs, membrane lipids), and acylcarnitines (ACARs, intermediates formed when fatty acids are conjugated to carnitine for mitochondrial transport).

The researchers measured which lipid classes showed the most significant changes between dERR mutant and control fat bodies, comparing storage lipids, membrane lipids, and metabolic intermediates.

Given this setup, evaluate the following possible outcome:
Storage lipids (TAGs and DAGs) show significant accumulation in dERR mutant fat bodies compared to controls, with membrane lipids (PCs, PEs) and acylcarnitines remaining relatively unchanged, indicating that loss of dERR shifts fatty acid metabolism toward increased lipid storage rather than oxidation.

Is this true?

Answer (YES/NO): NO